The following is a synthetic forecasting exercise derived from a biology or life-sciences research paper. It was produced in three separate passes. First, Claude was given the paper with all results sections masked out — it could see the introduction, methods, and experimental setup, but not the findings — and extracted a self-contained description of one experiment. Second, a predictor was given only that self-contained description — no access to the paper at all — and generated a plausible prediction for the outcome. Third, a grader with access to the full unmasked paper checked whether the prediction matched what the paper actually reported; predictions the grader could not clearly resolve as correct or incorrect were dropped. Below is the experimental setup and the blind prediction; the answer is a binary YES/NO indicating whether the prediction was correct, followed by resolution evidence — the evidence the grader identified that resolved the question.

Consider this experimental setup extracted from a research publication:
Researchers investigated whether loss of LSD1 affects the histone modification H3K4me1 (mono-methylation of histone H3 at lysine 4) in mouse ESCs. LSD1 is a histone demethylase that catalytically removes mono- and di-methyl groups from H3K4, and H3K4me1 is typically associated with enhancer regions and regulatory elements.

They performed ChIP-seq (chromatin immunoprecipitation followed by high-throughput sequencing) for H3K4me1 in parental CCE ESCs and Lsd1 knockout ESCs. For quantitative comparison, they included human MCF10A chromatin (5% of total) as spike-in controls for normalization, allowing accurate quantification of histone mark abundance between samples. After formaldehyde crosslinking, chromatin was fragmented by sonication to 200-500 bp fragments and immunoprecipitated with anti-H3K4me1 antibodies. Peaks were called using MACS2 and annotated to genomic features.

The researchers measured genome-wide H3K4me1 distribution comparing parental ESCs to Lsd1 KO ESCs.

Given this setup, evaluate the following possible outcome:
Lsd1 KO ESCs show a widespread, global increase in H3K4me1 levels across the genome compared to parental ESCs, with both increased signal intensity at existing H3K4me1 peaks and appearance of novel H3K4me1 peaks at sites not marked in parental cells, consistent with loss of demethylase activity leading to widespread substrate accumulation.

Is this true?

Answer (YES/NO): YES